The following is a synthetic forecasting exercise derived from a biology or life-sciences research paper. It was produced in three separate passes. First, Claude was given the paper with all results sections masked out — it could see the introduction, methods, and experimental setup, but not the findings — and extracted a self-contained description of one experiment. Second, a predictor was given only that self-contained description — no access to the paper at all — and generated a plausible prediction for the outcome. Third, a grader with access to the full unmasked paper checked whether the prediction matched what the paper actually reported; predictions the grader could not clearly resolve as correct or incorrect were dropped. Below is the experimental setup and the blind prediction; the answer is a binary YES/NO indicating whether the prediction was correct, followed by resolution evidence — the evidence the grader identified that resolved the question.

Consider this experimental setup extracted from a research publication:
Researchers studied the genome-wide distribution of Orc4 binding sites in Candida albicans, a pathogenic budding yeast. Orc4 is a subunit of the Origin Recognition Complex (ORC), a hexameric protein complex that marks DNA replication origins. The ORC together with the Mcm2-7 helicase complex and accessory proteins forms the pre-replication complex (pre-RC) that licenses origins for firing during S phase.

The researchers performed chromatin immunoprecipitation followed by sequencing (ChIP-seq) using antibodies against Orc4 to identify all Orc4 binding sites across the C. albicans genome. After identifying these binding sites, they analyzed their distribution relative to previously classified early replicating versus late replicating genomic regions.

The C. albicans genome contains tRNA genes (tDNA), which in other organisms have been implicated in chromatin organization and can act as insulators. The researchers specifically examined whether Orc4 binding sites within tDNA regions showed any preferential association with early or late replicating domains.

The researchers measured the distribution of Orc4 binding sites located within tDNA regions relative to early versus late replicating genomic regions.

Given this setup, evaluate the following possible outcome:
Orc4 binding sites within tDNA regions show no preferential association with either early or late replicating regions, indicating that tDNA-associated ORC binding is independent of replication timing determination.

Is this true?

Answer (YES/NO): NO